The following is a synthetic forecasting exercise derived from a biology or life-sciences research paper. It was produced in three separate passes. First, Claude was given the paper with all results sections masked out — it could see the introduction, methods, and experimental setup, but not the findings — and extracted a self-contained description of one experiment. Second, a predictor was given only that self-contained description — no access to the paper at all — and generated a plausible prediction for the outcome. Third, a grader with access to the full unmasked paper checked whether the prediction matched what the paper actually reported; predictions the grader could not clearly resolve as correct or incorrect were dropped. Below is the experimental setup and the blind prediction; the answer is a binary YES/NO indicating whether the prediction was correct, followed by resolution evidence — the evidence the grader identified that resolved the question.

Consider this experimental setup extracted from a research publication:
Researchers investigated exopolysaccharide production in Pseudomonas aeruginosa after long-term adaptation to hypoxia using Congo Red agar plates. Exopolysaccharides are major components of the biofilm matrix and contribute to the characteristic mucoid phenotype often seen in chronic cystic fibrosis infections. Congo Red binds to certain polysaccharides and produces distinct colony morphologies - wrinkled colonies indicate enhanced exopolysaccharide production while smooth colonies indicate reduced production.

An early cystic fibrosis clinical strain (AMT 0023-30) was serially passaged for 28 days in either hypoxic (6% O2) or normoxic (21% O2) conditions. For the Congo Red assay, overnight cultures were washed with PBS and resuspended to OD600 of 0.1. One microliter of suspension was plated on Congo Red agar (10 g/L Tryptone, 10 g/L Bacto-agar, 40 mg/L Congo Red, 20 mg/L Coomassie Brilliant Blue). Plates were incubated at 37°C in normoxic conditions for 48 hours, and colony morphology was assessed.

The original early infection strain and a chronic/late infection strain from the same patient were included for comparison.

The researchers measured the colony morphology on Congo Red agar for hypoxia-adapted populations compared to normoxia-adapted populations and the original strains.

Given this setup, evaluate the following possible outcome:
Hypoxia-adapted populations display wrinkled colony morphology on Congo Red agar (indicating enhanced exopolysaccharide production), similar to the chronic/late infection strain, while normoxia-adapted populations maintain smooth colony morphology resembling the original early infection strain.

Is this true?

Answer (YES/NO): NO